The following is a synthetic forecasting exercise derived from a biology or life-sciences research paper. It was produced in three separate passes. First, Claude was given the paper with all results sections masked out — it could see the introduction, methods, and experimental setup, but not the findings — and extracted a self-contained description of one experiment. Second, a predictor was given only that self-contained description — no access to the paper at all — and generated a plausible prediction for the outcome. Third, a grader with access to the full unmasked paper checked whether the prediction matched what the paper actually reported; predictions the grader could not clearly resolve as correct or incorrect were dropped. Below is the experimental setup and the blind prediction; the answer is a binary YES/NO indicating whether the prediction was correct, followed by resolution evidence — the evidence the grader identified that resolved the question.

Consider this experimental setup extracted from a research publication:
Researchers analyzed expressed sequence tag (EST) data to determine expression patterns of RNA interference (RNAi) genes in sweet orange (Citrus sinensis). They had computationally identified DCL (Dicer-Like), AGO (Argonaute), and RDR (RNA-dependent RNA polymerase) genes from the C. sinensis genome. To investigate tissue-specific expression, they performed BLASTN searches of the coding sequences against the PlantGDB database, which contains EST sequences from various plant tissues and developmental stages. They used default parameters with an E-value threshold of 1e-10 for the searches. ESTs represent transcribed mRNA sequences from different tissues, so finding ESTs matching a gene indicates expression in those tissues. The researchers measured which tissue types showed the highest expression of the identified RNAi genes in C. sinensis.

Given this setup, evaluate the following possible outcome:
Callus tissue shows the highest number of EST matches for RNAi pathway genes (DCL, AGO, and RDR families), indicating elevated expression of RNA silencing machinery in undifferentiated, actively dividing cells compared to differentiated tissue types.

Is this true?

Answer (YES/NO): NO